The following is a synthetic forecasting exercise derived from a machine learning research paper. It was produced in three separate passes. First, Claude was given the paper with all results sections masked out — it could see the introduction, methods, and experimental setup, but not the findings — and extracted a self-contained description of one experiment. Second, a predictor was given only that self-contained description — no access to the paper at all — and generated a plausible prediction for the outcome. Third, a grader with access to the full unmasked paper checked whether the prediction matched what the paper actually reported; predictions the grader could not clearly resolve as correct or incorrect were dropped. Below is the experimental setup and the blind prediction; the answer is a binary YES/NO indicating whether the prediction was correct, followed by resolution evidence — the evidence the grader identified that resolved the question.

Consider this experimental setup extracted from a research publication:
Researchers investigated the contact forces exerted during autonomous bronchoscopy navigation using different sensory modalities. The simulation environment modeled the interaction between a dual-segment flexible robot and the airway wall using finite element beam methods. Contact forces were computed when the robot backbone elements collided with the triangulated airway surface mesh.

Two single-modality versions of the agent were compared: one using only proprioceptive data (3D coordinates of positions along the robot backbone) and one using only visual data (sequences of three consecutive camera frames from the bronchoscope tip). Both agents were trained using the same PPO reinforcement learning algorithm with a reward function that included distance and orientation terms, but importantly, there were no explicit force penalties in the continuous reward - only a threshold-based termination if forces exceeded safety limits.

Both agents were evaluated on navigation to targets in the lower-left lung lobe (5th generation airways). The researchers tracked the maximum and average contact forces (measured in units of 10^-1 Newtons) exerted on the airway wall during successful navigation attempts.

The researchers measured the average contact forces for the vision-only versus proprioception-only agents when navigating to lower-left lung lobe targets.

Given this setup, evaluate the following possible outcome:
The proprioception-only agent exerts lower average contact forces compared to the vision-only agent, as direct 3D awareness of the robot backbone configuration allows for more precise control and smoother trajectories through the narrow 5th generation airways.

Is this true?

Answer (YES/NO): NO